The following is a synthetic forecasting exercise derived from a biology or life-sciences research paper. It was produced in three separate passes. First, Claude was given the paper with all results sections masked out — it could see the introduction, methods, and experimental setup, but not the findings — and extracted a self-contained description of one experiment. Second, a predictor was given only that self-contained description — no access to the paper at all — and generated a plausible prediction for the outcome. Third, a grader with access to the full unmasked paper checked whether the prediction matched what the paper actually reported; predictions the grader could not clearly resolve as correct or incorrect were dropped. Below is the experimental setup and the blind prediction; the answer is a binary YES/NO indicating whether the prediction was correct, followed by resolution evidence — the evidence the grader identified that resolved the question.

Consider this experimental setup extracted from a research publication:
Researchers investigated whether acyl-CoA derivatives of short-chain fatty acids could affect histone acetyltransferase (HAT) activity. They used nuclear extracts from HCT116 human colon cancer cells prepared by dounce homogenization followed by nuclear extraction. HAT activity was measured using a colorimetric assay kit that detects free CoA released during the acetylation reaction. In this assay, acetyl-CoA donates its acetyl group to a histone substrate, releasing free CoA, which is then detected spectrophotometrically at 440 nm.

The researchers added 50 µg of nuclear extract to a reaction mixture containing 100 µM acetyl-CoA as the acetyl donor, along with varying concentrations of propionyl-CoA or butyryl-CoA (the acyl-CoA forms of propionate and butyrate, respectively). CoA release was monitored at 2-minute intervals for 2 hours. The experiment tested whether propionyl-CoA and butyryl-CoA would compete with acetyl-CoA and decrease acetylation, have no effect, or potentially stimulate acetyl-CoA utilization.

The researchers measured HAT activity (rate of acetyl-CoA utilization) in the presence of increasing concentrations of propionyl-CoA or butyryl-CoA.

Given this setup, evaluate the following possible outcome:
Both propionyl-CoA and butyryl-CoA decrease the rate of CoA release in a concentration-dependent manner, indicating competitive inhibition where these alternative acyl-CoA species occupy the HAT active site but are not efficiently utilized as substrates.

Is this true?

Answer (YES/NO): NO